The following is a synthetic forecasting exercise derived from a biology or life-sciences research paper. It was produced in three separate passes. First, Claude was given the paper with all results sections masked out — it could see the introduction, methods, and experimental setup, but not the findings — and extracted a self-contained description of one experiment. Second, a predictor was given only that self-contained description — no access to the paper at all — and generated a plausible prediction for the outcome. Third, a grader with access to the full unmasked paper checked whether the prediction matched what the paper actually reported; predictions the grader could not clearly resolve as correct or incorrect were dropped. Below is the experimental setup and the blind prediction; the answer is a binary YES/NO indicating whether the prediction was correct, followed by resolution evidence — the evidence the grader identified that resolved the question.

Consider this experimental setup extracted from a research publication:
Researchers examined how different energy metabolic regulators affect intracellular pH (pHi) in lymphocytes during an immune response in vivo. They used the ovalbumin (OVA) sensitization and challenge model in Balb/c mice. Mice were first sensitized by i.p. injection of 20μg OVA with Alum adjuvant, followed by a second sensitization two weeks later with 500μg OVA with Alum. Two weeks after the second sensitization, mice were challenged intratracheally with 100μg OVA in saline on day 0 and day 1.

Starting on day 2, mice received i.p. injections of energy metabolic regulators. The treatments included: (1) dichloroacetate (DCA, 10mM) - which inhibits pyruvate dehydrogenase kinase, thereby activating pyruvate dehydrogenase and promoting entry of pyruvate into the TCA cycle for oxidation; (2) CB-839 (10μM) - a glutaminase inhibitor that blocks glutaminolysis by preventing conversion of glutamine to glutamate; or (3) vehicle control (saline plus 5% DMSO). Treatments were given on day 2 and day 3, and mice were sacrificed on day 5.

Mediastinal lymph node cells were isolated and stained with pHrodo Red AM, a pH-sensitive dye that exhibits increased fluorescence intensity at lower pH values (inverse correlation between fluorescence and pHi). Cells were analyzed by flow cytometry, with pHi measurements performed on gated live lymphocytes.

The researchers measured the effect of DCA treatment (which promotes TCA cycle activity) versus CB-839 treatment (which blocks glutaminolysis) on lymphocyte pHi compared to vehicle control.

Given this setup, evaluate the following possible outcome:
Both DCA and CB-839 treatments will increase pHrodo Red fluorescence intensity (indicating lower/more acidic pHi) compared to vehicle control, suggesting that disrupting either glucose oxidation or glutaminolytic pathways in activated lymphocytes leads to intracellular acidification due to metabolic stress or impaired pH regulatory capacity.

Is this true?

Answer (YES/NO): YES